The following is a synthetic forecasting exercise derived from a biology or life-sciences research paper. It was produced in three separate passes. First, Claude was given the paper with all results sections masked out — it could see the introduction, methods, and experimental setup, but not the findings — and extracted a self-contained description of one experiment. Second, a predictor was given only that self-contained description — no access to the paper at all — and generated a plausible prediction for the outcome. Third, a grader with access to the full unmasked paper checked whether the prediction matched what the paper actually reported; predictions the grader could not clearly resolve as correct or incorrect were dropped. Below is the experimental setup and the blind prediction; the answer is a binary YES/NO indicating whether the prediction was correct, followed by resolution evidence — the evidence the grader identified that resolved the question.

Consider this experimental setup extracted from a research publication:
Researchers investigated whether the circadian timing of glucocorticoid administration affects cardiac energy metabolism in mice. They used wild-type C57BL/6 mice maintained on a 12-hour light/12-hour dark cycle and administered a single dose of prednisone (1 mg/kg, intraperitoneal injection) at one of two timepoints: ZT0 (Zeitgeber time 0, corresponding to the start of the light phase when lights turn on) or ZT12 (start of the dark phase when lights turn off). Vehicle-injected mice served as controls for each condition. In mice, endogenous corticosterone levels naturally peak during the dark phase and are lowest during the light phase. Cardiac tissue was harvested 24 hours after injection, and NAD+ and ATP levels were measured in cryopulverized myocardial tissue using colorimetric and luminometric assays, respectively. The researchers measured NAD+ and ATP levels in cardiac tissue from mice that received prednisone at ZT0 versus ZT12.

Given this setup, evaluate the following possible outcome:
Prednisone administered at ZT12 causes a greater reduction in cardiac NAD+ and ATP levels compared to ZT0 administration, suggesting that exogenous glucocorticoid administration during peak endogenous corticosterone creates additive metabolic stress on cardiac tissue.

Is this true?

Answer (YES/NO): NO